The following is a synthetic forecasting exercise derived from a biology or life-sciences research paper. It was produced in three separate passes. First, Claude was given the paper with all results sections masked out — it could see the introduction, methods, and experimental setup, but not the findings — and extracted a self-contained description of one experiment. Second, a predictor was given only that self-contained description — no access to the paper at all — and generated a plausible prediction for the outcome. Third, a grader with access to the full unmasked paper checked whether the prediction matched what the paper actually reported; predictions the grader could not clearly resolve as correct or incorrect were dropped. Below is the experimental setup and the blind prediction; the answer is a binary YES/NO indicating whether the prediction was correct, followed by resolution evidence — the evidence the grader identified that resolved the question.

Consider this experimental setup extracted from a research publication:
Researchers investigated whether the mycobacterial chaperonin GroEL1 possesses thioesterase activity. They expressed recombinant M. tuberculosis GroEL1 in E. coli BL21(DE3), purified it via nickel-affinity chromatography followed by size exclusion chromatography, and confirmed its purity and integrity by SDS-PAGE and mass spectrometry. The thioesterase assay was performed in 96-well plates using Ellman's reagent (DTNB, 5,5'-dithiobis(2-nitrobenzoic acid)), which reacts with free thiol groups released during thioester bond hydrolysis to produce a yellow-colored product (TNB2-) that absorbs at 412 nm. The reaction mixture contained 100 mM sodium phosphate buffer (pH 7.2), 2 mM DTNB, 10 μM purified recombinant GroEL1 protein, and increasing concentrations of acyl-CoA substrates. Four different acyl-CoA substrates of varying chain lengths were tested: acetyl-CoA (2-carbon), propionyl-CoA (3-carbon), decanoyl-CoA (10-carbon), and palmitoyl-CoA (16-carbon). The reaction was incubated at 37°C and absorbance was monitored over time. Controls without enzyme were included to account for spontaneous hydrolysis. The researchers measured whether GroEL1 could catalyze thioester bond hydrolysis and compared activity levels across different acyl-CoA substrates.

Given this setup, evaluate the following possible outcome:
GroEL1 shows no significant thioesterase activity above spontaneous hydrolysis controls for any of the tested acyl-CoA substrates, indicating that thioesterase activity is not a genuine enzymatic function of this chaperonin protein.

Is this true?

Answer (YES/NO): NO